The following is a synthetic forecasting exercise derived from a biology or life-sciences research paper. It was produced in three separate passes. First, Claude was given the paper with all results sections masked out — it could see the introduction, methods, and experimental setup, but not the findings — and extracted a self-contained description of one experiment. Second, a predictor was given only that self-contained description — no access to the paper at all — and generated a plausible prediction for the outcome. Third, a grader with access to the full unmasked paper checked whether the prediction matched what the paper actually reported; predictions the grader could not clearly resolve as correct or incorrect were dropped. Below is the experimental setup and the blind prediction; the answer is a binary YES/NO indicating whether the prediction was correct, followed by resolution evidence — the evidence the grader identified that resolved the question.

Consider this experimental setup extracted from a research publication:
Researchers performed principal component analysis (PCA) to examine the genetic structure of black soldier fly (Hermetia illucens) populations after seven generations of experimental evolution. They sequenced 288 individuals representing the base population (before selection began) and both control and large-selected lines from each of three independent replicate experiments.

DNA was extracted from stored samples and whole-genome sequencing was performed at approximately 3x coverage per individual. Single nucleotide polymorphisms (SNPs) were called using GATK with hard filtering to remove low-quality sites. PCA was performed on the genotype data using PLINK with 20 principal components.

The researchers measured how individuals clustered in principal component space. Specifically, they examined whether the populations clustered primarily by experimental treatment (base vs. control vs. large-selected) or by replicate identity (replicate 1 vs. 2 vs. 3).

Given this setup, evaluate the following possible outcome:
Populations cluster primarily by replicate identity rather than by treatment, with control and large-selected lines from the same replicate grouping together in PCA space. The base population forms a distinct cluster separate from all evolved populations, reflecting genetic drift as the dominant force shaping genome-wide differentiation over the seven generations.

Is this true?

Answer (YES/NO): YES